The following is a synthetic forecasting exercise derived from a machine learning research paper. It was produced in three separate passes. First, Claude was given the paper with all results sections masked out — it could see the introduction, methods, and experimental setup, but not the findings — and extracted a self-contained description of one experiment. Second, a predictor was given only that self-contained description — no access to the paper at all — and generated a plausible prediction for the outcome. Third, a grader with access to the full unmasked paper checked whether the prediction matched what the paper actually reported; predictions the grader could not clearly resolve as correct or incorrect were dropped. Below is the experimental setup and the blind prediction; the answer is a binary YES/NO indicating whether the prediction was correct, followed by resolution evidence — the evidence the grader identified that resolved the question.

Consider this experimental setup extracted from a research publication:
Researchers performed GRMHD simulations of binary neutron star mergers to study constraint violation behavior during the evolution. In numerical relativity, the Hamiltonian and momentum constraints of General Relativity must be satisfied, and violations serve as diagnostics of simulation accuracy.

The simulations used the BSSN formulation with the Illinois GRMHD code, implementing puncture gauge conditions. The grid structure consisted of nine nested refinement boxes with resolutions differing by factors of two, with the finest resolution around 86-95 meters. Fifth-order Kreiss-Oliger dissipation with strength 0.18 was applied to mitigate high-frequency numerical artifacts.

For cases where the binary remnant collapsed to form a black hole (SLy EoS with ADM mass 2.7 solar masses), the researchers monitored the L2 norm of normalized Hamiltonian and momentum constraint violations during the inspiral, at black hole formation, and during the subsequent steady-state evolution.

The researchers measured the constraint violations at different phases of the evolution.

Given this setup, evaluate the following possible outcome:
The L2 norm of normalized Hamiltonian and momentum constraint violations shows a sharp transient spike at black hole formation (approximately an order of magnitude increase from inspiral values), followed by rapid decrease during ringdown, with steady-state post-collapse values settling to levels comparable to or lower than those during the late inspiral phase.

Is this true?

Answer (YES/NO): NO